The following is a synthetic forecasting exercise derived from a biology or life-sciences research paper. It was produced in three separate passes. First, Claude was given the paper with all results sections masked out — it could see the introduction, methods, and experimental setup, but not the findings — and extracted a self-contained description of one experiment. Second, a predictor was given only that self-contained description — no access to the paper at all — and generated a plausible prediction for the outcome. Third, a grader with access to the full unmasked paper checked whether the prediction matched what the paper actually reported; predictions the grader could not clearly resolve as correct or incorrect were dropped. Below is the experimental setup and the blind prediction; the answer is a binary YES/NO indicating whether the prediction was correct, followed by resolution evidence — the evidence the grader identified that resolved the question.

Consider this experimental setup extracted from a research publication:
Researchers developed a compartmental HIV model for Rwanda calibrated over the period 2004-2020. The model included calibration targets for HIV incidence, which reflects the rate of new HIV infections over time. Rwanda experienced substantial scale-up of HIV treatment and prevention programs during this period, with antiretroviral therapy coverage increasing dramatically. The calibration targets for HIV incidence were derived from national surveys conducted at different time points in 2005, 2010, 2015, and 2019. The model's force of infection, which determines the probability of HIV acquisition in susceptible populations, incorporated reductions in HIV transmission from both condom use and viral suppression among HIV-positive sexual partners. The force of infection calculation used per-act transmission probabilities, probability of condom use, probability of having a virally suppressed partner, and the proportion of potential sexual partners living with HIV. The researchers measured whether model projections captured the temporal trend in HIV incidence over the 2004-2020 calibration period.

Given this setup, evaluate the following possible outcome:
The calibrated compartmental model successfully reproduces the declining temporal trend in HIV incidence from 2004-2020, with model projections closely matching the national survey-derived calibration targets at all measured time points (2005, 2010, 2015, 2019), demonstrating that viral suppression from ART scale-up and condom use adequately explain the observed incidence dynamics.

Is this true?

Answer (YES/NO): NO